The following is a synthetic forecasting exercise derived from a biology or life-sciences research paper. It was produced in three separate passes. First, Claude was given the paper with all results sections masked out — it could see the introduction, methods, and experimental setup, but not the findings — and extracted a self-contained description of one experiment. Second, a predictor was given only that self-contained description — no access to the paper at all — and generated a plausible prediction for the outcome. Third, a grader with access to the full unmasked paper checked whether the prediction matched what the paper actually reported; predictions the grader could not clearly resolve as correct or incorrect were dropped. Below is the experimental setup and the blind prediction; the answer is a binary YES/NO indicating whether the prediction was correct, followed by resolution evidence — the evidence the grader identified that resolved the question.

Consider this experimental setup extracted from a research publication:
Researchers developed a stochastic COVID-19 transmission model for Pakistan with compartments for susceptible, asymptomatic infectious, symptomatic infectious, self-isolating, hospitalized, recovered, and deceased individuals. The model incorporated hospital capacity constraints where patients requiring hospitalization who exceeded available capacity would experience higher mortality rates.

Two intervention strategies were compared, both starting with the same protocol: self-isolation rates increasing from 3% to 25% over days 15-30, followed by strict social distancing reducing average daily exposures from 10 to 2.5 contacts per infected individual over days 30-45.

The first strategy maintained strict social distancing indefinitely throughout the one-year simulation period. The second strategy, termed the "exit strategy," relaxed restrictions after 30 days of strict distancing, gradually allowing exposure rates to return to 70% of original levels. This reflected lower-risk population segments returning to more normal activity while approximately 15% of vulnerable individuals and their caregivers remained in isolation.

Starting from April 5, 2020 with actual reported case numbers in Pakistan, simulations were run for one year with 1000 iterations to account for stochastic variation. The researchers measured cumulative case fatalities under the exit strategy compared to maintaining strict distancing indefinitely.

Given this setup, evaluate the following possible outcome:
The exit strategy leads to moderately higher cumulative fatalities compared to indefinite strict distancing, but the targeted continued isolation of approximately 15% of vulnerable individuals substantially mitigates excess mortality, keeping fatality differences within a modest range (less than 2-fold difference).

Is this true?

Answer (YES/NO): NO